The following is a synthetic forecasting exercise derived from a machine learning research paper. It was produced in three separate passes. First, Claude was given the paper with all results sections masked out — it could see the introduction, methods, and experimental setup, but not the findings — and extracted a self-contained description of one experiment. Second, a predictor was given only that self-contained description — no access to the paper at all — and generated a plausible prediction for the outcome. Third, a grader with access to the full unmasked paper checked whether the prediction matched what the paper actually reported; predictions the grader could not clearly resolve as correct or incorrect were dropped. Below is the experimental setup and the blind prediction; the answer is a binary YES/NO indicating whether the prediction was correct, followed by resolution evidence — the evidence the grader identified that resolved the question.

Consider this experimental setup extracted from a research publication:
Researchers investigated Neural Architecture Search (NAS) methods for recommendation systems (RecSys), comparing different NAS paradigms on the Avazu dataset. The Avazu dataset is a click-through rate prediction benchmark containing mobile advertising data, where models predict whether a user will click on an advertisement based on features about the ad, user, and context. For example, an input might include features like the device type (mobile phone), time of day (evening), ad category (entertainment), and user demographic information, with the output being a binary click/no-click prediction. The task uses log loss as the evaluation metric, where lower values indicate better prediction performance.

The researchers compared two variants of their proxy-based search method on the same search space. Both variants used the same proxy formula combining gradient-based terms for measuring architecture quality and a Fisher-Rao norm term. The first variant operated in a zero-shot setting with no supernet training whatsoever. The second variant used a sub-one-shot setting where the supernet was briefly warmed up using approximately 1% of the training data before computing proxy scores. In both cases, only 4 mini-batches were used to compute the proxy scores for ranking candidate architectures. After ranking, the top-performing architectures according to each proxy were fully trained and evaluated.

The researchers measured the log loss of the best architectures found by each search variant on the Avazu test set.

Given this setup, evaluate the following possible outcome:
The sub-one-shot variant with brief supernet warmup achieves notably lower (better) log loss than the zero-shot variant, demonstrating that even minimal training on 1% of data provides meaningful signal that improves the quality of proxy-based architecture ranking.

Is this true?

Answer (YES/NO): NO